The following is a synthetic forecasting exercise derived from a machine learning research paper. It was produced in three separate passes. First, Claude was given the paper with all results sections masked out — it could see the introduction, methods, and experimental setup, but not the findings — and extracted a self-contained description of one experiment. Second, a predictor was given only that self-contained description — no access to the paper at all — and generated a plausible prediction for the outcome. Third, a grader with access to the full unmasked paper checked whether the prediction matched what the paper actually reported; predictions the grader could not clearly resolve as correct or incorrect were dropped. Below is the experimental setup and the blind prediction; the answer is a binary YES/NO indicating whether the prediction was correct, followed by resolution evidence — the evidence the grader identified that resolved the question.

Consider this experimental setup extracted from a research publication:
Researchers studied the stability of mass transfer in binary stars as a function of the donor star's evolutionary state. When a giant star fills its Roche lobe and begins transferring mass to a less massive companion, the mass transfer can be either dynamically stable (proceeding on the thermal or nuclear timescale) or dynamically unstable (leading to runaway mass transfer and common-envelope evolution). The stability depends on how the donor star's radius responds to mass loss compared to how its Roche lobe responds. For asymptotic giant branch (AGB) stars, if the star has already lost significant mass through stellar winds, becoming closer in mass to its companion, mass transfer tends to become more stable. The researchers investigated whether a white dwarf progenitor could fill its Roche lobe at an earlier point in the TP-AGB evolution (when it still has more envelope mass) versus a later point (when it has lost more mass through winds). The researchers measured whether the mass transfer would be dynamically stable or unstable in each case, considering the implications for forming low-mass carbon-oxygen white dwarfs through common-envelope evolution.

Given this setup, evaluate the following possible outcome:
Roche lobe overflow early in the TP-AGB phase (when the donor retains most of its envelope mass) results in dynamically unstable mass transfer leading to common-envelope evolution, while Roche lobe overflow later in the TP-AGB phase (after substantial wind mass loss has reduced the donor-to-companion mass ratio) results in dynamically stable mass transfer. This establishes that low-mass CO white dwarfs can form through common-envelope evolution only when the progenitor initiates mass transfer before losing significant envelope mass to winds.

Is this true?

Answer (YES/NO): YES